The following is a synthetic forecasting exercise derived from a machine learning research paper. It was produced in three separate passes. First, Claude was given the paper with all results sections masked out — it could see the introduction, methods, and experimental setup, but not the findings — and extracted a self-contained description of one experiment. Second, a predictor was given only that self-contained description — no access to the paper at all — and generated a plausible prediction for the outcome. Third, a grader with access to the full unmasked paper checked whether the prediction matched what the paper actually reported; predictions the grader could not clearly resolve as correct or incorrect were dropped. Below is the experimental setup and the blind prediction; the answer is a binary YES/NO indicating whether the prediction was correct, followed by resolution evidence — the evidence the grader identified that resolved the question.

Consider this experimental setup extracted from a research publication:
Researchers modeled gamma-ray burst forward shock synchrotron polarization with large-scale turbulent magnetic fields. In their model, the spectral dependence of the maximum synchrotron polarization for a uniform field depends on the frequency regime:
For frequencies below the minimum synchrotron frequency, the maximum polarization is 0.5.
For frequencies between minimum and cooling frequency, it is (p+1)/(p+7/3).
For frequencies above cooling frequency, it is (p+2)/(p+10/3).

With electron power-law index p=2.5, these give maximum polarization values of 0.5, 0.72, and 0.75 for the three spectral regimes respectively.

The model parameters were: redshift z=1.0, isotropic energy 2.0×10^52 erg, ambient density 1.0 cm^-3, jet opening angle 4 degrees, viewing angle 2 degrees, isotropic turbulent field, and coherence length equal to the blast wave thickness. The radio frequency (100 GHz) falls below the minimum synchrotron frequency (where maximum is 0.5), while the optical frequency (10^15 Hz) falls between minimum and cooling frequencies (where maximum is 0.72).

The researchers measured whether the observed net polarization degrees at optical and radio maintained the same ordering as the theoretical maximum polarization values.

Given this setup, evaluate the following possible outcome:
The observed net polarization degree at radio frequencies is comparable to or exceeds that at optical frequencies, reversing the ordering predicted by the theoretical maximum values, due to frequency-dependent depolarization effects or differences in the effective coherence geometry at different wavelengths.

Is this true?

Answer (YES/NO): YES